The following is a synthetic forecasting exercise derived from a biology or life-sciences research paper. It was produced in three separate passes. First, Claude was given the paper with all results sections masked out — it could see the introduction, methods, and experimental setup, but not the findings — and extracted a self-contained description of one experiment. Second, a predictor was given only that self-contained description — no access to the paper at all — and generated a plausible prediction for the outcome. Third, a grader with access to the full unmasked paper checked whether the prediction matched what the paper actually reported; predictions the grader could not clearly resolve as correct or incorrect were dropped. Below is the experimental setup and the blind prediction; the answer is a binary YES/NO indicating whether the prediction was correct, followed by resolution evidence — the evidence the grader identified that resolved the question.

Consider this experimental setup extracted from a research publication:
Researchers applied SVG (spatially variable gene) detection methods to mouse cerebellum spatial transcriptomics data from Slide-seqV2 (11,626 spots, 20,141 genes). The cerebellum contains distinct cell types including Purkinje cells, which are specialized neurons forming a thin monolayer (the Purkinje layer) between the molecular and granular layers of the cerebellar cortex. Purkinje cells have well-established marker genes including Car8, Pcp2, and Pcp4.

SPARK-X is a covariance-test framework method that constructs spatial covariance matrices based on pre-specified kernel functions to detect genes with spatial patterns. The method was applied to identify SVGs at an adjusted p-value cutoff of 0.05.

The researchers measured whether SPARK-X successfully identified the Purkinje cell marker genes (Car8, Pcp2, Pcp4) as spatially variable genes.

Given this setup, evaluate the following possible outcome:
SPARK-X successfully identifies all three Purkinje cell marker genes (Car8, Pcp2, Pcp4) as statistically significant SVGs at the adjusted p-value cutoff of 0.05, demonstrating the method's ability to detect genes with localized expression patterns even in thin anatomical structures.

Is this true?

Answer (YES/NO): NO